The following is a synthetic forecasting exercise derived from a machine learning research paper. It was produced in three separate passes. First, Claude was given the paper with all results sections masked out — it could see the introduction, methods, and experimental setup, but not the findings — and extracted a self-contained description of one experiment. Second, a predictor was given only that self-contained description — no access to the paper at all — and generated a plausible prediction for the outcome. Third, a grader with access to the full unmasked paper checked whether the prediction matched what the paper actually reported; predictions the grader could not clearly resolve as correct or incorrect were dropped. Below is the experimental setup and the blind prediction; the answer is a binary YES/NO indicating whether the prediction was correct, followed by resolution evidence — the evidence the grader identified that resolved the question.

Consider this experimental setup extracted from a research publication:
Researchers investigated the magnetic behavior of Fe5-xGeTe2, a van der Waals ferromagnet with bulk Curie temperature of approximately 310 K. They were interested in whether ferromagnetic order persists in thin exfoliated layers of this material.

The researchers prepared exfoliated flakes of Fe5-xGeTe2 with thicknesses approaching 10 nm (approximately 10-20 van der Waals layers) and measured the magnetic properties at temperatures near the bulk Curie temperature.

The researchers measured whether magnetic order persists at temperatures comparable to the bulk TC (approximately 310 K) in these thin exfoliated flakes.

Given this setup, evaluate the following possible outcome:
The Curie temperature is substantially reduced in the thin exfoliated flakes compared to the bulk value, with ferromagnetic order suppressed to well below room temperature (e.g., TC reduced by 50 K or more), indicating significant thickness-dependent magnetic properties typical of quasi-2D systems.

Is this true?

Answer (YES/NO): NO